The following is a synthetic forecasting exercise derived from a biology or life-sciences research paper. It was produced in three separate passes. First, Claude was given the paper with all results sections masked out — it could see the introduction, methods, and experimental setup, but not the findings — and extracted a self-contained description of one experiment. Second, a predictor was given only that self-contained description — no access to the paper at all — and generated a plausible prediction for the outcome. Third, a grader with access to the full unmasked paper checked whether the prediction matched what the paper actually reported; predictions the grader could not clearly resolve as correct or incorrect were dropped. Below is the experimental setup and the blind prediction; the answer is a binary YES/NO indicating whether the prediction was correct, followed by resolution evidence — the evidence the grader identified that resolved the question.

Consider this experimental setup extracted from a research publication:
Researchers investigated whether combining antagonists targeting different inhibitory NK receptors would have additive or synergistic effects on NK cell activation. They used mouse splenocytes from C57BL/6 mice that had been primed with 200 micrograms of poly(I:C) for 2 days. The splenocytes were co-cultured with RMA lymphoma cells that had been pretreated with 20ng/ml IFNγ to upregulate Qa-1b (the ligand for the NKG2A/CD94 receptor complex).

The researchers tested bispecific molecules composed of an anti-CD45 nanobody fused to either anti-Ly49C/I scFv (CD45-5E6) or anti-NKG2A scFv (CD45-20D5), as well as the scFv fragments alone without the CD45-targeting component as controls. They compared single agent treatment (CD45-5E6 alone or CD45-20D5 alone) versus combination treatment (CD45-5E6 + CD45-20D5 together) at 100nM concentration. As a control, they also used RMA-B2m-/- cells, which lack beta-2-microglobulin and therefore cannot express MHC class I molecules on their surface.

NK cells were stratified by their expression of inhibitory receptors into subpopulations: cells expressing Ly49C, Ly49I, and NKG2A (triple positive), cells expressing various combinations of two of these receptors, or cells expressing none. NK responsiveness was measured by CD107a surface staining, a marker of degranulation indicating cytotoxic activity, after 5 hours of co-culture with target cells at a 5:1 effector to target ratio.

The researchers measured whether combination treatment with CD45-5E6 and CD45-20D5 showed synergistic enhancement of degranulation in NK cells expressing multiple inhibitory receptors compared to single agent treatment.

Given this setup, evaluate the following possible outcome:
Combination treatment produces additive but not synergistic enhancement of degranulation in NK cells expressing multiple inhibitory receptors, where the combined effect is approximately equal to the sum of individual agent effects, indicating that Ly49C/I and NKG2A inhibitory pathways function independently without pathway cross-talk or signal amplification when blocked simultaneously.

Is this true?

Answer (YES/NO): NO